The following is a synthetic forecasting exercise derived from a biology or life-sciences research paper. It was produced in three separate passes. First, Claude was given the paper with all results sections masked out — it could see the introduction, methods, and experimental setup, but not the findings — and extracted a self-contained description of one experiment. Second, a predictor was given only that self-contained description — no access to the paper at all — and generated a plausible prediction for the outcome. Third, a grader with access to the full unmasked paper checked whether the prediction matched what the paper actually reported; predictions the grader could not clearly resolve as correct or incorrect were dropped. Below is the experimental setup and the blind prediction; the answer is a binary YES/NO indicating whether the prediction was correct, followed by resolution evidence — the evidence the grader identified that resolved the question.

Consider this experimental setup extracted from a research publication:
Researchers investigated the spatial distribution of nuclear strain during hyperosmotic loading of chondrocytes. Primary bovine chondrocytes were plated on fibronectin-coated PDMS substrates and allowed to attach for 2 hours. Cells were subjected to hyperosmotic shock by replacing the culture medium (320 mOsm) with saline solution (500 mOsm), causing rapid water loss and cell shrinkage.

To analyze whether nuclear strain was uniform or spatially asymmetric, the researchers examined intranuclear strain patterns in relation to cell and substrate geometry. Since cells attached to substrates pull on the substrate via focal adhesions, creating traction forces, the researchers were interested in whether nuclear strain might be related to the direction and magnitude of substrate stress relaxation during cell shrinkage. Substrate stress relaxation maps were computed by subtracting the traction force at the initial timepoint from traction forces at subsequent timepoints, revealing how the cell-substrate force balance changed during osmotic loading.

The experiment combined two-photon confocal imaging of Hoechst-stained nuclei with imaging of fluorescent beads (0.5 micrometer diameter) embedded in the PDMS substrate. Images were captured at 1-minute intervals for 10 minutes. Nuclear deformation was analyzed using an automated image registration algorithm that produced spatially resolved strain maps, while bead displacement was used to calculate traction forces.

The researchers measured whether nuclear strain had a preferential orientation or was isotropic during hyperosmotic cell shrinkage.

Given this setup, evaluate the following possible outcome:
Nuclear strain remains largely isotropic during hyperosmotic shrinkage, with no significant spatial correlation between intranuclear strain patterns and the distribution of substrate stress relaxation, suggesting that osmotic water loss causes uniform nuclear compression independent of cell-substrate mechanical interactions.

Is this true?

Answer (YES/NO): NO